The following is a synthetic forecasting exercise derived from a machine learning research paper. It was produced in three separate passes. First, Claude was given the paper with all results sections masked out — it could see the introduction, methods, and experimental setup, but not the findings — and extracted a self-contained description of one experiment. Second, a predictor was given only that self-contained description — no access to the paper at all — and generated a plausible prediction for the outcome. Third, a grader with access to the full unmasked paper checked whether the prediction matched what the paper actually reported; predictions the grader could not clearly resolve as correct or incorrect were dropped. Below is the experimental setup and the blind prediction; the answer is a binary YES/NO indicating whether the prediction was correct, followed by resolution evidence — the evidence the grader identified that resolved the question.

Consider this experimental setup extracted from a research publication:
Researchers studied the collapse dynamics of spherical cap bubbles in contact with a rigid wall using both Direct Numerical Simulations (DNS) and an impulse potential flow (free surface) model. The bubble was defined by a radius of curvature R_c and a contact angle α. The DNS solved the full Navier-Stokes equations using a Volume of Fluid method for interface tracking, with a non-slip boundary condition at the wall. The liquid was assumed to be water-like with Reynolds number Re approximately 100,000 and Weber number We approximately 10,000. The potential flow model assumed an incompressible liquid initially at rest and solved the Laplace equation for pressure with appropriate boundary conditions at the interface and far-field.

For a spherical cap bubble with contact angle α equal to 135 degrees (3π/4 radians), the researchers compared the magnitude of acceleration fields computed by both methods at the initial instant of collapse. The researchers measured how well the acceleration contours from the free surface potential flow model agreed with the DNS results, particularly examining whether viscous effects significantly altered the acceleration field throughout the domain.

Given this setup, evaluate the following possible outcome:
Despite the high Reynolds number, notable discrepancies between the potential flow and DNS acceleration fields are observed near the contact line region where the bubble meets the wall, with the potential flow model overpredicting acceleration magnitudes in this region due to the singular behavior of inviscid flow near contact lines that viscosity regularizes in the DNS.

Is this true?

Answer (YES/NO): NO